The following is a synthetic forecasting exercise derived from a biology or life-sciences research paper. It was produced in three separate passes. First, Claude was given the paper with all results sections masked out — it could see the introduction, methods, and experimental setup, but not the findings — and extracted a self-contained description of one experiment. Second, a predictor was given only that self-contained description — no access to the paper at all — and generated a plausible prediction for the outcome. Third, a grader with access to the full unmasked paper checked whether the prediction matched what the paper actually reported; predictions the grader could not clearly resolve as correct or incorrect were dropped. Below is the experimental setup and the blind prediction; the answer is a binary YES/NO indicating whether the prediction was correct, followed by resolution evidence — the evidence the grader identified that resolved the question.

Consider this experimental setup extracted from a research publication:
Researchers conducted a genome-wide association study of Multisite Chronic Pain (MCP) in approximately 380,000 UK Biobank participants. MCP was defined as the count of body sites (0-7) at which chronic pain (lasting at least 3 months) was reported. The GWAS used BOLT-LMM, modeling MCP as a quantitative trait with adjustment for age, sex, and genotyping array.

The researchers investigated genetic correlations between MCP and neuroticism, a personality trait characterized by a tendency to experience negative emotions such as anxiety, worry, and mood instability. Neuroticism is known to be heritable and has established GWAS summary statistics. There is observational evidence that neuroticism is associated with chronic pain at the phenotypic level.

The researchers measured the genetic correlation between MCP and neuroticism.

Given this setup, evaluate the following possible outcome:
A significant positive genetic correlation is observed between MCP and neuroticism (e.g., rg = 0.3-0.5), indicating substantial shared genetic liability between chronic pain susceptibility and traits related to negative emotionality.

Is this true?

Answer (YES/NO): YES